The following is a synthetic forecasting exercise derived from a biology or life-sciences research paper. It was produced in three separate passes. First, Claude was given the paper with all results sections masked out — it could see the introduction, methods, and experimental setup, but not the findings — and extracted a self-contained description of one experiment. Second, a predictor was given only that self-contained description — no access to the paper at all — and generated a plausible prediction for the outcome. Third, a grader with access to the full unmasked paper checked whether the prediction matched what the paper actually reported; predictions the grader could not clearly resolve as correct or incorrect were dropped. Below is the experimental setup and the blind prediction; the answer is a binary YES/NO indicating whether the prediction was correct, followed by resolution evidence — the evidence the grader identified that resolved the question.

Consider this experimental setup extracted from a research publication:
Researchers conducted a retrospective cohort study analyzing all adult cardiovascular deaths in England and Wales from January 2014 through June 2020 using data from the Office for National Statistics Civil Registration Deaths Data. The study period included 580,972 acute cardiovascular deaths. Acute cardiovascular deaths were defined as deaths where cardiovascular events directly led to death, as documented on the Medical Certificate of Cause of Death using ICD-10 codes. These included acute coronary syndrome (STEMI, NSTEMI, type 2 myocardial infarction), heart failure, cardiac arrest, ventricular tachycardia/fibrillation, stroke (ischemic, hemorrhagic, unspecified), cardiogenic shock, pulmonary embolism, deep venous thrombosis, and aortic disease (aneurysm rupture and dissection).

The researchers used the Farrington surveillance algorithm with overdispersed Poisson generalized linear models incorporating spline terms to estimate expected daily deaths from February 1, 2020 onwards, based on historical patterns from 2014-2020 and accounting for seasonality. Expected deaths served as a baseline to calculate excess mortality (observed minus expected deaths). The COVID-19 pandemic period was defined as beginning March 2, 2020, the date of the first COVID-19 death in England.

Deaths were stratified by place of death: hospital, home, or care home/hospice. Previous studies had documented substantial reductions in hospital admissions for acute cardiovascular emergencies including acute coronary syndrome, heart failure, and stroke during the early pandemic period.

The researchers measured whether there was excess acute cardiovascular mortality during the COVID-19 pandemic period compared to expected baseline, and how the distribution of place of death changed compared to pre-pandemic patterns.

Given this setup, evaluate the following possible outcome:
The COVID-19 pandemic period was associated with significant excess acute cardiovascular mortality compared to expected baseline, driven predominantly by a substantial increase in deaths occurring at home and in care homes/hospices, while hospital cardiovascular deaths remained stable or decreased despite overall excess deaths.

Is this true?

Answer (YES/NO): YES